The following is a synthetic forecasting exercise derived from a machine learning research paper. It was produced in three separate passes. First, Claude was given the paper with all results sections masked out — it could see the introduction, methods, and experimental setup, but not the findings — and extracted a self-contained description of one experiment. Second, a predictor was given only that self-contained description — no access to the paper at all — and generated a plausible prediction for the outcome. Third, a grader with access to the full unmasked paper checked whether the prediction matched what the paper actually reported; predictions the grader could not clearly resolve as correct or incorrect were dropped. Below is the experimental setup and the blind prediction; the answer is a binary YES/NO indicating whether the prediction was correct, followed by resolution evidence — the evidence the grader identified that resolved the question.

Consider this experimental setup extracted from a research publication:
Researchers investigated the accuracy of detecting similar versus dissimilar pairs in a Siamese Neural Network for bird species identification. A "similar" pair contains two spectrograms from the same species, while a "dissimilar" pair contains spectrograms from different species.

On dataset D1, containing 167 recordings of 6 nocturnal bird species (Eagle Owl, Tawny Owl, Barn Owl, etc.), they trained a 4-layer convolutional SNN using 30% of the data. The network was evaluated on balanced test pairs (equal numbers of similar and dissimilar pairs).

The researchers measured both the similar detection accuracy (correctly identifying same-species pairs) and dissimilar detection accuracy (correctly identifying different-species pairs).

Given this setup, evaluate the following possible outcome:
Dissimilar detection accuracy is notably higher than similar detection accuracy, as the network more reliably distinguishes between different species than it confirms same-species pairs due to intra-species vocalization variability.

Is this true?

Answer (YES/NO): YES